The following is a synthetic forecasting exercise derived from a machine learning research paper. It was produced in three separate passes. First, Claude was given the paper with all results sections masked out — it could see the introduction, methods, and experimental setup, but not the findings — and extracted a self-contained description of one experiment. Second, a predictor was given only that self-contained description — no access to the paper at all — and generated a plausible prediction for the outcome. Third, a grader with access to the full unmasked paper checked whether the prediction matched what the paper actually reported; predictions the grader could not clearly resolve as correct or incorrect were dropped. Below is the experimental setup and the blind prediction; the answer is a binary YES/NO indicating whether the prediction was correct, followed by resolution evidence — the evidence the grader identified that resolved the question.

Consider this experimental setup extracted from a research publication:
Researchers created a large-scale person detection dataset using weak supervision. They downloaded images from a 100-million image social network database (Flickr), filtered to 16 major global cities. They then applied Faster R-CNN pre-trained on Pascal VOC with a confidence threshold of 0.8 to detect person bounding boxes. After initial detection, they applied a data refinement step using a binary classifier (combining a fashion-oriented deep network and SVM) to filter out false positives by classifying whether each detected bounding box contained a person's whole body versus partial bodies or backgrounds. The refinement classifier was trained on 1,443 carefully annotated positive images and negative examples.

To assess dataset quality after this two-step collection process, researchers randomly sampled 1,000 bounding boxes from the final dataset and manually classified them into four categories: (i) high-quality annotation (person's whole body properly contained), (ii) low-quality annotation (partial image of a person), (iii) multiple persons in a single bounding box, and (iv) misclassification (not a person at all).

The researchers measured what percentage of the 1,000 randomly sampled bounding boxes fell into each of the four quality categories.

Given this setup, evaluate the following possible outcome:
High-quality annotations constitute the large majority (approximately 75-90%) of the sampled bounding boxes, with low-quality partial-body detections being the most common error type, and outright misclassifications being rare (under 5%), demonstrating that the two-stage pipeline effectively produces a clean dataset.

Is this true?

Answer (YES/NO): NO